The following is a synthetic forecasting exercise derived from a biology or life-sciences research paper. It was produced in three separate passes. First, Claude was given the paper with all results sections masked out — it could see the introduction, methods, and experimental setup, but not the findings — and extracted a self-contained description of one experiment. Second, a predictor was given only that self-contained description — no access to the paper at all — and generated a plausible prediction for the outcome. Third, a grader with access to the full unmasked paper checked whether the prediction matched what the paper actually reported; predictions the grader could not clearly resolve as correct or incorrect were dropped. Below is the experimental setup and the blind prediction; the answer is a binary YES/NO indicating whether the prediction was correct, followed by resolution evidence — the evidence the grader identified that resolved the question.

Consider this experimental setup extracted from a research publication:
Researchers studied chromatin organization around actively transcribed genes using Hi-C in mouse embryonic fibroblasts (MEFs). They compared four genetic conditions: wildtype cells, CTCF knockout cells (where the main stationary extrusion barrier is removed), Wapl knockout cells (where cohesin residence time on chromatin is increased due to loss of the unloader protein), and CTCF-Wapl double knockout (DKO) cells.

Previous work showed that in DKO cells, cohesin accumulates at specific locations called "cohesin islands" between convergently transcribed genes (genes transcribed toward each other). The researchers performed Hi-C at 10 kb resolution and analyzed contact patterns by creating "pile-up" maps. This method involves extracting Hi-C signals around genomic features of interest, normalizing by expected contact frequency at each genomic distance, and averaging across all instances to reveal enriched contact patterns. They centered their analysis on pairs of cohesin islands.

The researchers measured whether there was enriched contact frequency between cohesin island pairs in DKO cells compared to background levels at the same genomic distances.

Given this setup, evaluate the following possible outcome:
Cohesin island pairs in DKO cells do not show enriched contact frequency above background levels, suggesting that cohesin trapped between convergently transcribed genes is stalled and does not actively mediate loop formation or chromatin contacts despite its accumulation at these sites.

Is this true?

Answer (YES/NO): NO